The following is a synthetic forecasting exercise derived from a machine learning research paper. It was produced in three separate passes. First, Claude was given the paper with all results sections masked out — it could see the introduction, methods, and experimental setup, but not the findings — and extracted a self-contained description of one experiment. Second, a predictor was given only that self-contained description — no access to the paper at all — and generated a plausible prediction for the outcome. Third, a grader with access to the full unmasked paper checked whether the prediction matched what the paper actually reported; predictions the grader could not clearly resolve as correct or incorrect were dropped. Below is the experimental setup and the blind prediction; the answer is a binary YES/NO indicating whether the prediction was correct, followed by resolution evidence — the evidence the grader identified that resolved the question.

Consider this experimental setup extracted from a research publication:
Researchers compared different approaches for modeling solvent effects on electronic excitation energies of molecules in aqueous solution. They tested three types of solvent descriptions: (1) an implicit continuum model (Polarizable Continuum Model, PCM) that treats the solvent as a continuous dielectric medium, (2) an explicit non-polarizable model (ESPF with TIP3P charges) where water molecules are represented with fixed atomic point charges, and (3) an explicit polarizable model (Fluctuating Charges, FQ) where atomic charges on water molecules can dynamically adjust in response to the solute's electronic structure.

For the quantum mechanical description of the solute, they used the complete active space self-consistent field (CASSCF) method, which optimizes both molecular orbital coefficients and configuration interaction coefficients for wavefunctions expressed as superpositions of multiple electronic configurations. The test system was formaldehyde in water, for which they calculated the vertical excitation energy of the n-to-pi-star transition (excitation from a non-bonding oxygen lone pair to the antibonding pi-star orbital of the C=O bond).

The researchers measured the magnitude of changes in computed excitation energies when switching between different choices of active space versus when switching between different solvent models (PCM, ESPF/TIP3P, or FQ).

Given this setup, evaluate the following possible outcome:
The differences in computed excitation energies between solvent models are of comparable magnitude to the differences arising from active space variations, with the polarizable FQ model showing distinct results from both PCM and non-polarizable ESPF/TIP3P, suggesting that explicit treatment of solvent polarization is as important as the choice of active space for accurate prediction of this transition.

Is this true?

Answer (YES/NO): NO